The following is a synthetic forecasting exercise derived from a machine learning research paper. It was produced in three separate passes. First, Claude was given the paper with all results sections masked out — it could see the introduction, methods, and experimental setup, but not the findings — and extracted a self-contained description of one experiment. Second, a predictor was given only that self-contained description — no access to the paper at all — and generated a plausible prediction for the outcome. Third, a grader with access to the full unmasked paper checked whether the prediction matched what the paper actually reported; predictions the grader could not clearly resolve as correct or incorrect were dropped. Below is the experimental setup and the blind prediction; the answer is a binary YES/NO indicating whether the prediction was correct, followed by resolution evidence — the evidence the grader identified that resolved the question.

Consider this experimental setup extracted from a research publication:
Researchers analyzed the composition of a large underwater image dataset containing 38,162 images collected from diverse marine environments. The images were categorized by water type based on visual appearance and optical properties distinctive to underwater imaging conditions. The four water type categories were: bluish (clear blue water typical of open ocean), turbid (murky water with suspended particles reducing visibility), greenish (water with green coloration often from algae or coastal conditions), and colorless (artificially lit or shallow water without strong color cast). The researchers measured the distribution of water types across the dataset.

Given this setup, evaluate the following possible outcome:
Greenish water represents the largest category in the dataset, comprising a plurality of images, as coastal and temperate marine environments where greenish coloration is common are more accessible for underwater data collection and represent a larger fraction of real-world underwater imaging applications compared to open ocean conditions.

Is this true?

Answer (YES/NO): NO